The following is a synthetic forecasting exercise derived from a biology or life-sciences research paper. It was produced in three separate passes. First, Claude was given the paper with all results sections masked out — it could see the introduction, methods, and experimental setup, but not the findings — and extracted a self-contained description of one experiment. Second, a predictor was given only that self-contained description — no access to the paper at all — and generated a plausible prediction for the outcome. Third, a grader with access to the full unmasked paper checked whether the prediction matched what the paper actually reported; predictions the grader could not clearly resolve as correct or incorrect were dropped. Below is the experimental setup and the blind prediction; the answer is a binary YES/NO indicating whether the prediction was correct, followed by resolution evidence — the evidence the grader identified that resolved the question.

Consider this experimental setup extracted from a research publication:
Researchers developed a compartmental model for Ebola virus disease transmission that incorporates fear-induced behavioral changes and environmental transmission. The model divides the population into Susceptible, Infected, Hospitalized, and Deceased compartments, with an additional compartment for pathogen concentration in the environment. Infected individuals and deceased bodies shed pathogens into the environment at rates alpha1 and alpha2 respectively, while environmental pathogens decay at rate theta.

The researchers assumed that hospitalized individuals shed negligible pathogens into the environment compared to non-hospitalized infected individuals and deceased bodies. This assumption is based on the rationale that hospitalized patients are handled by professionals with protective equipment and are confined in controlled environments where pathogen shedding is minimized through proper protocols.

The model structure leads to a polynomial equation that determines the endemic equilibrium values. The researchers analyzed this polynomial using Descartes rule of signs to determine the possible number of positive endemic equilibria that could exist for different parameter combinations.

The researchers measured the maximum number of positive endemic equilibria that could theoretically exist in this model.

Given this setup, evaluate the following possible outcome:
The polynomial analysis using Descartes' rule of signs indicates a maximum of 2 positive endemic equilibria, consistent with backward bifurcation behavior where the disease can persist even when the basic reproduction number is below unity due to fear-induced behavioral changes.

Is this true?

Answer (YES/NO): YES